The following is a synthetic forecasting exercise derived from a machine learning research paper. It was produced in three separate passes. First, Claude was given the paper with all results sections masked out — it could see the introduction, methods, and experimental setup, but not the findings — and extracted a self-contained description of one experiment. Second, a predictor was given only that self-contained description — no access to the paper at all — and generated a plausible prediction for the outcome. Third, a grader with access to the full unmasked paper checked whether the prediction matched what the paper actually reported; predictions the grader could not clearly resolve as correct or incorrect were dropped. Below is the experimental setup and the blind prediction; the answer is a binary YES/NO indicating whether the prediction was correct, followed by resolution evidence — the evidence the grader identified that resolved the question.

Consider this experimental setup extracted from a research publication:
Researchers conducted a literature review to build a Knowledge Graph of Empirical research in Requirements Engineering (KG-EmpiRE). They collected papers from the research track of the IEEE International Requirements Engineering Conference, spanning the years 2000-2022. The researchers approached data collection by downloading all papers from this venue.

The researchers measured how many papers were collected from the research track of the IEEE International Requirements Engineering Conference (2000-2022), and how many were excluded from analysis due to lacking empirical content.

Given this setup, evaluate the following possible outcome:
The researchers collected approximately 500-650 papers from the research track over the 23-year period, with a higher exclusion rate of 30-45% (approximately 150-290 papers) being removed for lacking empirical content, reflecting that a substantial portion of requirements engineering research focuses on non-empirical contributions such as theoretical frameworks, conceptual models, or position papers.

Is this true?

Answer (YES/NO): NO